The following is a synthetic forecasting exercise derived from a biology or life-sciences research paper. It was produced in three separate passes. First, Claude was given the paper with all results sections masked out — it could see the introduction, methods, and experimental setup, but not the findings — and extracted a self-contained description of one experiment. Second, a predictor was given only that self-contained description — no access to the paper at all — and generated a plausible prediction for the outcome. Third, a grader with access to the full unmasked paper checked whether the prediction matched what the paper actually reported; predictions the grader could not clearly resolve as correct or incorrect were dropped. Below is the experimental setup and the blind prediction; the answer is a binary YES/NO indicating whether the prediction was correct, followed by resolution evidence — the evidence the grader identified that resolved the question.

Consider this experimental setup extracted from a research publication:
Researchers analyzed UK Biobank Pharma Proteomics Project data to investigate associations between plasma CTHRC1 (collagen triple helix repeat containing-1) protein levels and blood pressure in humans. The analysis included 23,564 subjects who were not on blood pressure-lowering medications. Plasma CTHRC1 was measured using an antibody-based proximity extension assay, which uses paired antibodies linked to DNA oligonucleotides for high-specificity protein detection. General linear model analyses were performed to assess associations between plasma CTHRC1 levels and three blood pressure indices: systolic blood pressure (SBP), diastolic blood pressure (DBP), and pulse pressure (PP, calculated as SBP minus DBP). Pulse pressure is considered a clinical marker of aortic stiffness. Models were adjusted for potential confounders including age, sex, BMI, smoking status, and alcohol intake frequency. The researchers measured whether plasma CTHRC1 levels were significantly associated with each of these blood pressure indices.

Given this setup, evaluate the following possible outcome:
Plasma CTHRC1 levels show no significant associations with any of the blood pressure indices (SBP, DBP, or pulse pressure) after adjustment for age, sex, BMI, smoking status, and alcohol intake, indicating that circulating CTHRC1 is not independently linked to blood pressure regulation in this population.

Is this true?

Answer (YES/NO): NO